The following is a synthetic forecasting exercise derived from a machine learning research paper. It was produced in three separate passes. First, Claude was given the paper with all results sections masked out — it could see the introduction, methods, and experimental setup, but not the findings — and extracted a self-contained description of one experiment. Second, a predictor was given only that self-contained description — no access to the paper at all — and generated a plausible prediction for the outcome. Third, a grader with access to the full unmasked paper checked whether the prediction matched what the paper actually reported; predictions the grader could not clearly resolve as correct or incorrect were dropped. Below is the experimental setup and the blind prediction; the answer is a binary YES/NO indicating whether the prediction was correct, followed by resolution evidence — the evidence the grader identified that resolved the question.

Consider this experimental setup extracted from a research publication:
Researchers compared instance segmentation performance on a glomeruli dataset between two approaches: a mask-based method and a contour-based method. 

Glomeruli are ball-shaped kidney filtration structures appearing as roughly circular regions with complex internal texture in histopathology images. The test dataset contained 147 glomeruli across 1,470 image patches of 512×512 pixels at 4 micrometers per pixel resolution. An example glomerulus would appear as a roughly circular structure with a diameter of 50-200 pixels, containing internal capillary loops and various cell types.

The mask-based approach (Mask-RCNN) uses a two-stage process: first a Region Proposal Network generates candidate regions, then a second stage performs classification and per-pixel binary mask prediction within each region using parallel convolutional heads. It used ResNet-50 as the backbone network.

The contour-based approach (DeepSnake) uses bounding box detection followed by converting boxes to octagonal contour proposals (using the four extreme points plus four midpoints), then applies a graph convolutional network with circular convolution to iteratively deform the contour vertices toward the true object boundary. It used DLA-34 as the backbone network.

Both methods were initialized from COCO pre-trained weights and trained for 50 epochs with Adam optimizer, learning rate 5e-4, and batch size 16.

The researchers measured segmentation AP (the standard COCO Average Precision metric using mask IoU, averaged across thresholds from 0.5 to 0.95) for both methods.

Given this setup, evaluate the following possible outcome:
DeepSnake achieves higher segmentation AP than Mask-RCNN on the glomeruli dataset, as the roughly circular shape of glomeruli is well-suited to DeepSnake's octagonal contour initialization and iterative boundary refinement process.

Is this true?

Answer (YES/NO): NO